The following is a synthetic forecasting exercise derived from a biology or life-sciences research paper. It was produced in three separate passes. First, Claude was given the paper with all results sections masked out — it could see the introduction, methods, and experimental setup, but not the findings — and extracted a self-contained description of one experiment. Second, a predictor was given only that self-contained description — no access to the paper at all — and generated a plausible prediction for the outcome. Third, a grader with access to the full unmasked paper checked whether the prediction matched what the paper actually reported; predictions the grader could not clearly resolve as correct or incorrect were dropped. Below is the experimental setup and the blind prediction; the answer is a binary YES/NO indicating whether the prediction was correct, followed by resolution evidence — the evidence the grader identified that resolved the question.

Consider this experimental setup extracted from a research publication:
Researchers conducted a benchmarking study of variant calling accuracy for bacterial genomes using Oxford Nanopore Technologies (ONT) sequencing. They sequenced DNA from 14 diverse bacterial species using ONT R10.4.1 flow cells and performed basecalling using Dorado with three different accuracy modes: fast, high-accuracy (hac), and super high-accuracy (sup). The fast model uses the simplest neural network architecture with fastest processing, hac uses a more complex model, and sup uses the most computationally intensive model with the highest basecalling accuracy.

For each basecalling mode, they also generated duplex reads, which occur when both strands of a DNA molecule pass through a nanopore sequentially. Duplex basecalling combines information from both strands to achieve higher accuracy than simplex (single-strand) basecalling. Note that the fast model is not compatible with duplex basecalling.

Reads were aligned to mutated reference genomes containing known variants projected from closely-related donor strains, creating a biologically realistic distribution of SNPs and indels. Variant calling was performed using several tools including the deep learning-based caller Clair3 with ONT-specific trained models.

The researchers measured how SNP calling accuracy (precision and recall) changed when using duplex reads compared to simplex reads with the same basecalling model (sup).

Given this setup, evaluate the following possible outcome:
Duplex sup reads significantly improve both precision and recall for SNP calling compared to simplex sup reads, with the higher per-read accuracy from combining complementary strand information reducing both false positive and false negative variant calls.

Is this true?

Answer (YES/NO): NO